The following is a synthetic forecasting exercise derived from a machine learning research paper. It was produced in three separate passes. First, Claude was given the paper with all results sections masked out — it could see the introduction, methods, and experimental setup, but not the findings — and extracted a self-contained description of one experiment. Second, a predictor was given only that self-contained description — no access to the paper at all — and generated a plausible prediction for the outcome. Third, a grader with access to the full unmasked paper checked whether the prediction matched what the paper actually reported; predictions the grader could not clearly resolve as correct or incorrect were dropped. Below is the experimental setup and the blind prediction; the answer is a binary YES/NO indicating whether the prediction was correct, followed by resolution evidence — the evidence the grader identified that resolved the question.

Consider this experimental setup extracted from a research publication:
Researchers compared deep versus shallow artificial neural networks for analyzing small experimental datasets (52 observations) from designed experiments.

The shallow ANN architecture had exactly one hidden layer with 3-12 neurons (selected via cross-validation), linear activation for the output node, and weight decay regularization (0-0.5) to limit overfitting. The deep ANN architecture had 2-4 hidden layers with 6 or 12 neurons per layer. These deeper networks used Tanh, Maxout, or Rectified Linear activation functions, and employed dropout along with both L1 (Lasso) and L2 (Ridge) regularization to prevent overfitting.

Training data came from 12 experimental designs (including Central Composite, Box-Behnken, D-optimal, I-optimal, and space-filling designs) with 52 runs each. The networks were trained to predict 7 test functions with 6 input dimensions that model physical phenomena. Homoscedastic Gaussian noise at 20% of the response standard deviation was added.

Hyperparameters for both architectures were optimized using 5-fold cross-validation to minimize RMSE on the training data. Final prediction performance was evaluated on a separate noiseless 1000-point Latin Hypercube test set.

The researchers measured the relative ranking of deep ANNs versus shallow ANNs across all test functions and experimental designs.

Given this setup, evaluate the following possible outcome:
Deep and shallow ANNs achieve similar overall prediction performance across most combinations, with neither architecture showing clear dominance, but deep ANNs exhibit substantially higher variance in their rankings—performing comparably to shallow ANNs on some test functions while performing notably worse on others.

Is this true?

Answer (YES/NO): NO